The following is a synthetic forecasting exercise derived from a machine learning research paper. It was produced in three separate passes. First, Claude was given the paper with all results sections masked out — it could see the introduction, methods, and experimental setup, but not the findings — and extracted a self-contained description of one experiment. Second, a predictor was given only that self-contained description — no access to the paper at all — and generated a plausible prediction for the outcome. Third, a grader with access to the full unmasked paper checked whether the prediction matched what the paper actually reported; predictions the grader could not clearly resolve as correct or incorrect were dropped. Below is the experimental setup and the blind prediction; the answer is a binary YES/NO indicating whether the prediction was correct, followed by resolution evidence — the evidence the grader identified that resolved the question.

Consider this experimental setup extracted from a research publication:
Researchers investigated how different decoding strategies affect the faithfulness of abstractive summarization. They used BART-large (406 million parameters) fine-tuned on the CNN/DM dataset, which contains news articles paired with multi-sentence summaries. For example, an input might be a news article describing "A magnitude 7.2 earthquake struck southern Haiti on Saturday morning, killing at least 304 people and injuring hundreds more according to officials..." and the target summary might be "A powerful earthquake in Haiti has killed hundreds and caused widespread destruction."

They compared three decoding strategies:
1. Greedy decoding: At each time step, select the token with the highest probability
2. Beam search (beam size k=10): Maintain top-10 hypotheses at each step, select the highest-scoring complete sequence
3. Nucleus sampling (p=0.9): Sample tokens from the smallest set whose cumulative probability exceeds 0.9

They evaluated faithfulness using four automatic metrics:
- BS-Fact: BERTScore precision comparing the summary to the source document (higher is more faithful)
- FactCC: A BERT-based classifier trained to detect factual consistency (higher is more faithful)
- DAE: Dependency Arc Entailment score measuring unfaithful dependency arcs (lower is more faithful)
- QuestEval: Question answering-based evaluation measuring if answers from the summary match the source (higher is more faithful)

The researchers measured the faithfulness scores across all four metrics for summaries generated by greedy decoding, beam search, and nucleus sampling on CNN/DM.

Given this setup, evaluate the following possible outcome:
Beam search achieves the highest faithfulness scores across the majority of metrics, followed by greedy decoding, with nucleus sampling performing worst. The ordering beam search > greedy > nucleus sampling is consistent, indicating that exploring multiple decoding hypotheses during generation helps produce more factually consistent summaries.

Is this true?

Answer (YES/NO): YES